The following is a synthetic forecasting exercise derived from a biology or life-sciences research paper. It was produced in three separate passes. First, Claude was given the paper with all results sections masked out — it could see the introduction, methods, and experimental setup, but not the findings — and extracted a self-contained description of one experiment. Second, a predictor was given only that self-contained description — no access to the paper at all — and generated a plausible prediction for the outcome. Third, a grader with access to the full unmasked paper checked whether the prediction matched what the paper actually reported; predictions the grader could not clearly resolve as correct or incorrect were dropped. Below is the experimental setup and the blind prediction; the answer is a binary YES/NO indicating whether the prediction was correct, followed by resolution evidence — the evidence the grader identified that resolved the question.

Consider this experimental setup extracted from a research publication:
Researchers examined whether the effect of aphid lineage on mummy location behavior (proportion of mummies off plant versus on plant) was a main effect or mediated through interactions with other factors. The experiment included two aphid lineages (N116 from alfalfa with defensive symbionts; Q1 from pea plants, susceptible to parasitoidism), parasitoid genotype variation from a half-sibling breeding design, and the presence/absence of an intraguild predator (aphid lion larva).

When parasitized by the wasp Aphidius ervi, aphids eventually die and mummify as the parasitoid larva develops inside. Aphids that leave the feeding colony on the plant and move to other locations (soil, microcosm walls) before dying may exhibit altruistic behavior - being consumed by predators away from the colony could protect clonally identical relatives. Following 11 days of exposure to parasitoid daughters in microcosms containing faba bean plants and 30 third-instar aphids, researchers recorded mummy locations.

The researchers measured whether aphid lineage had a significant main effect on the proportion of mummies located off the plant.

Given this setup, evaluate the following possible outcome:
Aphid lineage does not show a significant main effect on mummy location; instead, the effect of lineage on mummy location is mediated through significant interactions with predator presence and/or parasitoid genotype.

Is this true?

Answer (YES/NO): NO